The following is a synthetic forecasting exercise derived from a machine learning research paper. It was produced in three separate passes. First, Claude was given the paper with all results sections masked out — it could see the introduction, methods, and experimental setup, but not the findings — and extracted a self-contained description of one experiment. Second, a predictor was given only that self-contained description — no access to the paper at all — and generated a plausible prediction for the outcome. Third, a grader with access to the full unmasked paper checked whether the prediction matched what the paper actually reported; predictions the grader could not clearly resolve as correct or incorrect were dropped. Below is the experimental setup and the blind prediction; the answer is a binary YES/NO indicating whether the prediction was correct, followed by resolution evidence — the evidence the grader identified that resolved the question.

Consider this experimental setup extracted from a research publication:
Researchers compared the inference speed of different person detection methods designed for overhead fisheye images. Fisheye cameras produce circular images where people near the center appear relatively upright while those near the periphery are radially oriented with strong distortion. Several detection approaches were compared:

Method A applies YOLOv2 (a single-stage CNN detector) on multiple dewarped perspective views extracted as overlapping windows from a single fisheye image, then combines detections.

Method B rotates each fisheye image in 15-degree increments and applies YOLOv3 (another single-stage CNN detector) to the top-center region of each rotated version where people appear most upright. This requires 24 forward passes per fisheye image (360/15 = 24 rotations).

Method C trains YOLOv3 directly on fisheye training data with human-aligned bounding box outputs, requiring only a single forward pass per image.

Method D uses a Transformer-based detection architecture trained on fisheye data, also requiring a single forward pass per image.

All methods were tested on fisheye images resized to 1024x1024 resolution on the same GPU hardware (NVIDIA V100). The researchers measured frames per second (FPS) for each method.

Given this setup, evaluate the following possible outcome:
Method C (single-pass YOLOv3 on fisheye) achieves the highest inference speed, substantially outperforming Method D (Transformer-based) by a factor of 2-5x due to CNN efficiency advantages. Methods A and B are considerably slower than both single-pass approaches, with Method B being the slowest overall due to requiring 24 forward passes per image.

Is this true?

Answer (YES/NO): NO